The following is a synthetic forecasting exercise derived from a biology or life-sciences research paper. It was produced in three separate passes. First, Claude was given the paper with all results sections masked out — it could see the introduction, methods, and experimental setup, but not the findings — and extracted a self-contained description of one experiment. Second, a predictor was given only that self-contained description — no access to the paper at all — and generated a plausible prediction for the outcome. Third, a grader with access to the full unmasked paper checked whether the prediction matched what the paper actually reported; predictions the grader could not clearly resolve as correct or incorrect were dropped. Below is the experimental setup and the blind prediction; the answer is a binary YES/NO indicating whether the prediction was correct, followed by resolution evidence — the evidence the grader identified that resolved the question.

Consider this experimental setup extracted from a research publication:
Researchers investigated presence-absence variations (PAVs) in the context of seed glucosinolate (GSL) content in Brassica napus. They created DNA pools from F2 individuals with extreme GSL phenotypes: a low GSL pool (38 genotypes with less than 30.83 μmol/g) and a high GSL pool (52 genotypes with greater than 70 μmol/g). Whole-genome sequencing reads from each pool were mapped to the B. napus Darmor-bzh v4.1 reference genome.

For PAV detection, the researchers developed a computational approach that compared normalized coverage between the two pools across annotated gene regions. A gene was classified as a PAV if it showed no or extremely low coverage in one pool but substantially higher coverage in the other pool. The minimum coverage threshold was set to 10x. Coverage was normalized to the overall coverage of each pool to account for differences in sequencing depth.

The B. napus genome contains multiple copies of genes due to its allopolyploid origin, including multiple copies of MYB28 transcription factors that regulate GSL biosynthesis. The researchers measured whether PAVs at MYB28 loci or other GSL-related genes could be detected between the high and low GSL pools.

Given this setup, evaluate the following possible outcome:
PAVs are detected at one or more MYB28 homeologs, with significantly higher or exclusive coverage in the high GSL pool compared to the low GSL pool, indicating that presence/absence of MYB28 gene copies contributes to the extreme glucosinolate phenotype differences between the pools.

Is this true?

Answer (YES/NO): YES